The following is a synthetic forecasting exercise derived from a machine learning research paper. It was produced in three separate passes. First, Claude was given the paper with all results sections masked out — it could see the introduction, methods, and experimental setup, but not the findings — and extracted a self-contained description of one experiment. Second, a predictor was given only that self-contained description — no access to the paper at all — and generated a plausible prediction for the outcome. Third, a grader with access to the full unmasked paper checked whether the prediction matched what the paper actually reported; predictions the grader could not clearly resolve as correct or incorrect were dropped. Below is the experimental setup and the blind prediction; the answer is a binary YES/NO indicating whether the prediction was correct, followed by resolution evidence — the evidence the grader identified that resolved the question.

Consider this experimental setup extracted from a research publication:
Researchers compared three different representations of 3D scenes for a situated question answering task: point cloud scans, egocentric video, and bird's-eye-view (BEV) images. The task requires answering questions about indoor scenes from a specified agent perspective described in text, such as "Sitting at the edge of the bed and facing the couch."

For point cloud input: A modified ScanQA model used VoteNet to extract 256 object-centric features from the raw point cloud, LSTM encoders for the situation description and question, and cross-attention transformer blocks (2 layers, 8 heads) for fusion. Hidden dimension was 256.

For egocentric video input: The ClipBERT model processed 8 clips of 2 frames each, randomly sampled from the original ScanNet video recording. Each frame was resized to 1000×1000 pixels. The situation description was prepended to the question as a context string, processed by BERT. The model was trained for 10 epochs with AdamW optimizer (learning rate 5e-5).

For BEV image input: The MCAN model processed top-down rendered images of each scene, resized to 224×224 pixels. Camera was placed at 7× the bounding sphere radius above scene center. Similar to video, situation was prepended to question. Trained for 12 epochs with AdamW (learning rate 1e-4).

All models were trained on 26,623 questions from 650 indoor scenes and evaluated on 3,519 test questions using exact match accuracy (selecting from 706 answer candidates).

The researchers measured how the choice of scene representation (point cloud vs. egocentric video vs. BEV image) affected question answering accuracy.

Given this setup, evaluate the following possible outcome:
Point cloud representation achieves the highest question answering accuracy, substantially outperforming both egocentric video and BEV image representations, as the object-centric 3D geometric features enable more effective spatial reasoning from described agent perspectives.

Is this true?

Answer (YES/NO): YES